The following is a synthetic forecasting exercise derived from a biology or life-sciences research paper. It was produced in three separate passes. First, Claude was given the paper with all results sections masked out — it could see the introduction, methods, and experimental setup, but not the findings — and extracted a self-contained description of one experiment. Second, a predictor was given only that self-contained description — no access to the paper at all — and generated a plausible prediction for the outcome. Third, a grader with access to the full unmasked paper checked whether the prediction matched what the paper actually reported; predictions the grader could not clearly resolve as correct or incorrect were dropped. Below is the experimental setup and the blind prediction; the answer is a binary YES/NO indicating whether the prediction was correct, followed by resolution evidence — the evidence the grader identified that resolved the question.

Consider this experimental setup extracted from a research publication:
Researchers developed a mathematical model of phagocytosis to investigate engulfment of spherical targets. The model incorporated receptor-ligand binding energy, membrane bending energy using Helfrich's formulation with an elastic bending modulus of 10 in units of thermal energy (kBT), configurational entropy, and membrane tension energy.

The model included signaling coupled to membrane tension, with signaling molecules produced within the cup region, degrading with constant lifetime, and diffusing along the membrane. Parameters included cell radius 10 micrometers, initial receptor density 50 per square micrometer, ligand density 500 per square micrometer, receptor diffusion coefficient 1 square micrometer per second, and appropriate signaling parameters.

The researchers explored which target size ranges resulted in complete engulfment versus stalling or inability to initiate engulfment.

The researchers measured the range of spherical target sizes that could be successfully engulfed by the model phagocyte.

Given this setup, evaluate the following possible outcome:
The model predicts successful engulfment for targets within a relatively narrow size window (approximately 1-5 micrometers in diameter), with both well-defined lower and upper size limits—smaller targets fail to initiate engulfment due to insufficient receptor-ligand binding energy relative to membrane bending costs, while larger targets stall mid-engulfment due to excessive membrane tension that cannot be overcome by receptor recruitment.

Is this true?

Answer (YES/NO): NO